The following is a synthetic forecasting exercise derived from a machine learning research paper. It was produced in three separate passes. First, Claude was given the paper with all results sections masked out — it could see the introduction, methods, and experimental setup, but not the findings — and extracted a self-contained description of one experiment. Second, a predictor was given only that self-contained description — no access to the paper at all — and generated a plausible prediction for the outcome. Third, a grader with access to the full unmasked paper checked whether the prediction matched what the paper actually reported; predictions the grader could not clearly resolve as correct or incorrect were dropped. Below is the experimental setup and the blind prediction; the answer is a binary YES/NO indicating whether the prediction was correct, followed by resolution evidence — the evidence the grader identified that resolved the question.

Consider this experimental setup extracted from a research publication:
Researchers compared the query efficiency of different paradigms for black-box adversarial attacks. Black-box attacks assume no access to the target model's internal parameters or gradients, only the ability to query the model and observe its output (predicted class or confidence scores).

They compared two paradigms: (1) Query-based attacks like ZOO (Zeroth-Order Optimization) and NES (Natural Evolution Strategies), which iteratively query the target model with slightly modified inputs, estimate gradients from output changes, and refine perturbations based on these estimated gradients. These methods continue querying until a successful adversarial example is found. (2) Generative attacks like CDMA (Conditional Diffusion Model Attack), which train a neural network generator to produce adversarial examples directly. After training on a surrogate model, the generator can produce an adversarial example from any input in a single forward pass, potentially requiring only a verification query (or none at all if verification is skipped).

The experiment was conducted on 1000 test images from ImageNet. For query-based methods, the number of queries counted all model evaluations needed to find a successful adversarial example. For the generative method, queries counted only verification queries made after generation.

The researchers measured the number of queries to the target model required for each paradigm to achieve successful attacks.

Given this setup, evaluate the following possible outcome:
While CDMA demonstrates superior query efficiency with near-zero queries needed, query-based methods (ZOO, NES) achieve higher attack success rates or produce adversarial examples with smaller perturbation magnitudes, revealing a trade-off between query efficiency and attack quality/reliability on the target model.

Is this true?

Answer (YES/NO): NO